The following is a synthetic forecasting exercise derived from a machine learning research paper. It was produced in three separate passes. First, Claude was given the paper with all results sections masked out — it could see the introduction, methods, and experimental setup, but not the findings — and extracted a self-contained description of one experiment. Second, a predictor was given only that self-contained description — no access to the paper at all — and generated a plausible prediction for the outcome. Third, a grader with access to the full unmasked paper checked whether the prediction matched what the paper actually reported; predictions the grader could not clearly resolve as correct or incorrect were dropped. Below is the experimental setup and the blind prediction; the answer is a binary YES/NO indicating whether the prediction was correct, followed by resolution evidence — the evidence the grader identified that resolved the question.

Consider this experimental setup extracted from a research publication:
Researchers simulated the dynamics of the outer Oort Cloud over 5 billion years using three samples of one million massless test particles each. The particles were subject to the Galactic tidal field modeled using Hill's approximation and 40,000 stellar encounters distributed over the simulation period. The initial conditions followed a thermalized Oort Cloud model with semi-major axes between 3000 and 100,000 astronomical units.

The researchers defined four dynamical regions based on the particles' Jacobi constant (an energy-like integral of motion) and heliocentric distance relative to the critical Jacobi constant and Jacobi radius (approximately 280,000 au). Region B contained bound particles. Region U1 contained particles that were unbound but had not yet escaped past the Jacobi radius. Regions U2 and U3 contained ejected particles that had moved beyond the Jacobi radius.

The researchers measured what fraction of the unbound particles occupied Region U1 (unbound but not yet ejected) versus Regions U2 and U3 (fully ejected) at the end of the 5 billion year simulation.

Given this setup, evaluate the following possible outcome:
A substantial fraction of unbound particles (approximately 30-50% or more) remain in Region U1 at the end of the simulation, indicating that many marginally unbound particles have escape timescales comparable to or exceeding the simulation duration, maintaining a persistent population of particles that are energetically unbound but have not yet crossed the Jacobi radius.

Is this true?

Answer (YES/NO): NO